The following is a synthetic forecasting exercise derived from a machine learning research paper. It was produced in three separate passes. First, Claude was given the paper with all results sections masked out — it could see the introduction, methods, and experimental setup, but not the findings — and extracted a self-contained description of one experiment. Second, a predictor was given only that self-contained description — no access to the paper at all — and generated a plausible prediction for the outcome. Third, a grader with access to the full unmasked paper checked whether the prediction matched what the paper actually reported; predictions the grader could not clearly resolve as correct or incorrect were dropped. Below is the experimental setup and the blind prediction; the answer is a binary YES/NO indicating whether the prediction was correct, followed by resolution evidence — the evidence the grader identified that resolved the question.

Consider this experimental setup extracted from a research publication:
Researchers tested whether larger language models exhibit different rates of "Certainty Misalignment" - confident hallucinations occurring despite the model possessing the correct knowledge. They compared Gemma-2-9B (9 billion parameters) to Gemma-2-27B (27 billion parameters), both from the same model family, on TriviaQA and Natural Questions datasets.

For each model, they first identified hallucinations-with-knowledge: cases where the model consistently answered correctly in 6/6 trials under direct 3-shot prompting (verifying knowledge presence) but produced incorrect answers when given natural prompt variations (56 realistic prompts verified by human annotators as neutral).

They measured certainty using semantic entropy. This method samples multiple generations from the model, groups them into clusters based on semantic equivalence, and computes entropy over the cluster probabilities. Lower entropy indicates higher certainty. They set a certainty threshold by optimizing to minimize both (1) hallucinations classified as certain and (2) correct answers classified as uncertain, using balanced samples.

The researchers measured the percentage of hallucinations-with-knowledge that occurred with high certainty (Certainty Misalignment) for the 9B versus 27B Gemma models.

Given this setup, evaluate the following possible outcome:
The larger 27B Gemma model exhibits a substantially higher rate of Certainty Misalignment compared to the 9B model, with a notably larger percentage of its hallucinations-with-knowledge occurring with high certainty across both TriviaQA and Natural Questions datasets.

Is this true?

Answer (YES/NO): NO